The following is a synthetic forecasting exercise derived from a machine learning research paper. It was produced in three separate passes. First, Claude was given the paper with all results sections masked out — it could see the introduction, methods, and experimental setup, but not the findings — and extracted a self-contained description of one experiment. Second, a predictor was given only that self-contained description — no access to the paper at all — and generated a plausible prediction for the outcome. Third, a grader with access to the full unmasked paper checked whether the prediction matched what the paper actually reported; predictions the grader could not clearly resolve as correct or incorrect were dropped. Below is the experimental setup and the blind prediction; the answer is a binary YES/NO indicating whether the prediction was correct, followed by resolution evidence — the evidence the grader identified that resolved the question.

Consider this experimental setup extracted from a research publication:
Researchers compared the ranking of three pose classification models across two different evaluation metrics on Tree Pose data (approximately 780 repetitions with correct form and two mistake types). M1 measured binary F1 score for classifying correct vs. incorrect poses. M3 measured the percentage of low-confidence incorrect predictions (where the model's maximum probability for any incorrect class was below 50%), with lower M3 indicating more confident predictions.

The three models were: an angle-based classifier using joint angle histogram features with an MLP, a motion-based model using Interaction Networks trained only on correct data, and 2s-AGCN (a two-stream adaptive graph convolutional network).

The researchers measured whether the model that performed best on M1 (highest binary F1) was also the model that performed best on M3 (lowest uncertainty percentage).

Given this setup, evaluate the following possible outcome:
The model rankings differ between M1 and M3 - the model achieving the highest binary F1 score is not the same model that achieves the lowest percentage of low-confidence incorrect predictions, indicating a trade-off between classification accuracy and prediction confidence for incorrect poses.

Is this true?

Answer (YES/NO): NO